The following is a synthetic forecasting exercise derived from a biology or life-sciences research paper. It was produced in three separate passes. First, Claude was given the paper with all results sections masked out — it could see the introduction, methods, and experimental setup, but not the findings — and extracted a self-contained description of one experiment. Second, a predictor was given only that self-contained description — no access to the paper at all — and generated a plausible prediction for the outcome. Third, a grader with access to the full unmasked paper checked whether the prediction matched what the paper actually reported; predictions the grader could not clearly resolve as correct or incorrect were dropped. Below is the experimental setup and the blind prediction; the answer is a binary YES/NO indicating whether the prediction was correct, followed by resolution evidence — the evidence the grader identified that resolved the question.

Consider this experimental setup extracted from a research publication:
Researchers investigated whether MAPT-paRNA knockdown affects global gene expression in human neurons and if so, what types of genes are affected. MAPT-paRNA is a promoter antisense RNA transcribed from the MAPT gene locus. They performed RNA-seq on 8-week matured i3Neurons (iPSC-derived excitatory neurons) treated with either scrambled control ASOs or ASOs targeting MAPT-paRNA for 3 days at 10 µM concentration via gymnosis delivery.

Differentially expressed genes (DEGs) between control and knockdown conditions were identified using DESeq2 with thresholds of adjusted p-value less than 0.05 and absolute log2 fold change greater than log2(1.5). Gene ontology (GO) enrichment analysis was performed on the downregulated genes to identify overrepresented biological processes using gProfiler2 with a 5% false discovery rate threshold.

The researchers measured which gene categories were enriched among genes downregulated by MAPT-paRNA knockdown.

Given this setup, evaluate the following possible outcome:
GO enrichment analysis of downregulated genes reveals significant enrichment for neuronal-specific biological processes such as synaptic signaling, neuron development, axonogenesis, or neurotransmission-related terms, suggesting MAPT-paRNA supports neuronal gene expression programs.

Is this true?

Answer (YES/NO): YES